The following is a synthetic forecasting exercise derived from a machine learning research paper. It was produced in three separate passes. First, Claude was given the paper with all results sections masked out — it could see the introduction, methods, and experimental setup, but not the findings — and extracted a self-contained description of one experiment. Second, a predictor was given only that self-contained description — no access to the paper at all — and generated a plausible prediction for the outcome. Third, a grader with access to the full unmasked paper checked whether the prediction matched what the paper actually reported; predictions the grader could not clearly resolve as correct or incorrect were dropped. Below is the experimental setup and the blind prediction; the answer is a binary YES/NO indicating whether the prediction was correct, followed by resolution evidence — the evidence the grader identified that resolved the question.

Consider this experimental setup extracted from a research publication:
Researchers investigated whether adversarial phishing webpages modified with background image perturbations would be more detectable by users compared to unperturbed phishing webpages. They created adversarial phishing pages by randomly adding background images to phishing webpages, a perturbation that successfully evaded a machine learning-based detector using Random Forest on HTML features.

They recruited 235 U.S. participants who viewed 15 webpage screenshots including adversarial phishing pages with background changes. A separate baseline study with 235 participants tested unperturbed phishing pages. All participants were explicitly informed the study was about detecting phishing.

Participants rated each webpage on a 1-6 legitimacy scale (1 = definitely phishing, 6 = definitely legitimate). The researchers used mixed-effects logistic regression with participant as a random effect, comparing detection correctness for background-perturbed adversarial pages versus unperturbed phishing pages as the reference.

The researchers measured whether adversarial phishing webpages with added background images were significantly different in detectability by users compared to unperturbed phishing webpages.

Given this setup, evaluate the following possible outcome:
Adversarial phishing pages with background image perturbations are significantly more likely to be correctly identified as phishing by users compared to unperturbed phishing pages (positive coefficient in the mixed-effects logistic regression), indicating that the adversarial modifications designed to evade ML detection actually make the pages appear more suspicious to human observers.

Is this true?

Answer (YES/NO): NO